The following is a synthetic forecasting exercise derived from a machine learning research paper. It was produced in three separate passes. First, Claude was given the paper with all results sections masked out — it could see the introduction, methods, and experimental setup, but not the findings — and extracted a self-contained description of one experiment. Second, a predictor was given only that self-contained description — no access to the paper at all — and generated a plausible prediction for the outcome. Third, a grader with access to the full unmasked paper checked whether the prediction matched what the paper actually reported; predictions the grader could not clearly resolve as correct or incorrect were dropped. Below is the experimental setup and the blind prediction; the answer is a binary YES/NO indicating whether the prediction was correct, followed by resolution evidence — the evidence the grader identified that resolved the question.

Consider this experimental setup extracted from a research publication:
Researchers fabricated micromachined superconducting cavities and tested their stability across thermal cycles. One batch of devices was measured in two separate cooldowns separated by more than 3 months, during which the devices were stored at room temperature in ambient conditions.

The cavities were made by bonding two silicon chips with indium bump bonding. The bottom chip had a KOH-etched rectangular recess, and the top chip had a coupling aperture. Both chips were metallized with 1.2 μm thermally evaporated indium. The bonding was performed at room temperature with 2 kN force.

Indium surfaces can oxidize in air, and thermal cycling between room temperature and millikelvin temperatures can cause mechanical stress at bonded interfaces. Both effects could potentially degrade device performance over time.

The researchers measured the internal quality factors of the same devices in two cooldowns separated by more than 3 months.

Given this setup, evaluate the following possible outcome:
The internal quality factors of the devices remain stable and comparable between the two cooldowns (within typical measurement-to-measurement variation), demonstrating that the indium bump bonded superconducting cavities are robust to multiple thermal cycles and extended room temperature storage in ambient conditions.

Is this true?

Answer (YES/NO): YES